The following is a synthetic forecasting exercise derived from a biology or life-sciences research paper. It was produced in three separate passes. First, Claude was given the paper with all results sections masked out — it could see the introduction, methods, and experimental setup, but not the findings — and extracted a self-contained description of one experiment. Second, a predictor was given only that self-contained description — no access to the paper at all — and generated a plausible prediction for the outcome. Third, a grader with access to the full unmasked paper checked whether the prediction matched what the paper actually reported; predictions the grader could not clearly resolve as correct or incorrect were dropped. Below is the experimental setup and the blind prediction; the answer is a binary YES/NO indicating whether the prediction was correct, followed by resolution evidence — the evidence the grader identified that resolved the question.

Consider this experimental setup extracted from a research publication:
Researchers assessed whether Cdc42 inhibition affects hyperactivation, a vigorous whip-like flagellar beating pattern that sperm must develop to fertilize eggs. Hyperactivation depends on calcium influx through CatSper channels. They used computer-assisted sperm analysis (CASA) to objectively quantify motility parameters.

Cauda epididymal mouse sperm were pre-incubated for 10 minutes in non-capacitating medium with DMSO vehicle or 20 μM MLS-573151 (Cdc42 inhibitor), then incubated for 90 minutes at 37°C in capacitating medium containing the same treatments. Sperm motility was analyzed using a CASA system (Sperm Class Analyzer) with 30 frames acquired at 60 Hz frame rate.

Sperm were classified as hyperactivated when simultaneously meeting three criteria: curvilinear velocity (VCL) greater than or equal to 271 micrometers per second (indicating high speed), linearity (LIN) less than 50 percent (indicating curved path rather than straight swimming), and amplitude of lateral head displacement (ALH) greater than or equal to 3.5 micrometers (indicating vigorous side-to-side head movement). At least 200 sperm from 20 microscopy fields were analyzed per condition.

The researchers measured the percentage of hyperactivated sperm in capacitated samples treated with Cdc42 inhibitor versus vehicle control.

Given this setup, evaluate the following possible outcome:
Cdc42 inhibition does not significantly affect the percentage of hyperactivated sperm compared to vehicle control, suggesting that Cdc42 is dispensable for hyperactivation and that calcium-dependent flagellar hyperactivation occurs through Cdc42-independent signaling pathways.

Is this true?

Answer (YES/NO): NO